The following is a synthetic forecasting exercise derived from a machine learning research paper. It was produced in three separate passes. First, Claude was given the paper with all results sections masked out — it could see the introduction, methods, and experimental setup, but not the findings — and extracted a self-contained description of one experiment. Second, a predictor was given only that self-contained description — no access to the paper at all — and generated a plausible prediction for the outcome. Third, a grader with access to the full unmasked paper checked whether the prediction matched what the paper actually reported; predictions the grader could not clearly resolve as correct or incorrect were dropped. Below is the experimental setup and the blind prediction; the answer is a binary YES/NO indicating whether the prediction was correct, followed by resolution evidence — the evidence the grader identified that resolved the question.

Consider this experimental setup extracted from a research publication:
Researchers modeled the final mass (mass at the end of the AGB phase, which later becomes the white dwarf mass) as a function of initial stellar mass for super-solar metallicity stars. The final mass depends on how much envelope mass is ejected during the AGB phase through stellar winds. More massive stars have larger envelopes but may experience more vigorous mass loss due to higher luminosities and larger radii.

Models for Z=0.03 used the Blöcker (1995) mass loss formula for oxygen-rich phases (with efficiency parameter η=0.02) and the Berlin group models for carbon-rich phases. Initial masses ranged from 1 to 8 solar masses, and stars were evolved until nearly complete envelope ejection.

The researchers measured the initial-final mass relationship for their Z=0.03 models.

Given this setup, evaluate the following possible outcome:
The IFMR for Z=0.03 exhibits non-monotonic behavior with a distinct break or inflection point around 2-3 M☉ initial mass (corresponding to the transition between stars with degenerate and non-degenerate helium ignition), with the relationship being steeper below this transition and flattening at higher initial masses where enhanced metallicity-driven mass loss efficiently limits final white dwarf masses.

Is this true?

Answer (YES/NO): NO